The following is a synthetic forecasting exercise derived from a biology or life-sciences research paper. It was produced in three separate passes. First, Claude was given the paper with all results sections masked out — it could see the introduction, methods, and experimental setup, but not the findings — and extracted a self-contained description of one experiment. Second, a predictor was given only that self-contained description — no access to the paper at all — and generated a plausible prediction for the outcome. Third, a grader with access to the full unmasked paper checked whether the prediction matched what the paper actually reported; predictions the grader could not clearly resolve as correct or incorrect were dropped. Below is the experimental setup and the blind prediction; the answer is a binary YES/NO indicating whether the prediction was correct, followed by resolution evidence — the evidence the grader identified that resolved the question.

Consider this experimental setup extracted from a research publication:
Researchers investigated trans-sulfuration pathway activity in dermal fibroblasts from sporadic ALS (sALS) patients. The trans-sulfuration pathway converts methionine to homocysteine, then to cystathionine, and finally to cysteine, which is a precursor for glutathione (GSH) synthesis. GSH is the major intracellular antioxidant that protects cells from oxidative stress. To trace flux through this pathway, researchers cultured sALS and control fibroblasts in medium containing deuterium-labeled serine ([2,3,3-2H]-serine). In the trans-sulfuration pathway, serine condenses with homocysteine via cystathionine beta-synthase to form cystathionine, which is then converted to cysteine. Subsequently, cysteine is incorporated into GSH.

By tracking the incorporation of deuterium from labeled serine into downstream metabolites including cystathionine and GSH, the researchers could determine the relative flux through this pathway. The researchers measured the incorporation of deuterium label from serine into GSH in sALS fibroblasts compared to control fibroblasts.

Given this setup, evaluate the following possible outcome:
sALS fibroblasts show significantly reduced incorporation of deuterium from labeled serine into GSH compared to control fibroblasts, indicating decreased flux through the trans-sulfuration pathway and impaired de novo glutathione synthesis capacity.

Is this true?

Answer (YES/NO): NO